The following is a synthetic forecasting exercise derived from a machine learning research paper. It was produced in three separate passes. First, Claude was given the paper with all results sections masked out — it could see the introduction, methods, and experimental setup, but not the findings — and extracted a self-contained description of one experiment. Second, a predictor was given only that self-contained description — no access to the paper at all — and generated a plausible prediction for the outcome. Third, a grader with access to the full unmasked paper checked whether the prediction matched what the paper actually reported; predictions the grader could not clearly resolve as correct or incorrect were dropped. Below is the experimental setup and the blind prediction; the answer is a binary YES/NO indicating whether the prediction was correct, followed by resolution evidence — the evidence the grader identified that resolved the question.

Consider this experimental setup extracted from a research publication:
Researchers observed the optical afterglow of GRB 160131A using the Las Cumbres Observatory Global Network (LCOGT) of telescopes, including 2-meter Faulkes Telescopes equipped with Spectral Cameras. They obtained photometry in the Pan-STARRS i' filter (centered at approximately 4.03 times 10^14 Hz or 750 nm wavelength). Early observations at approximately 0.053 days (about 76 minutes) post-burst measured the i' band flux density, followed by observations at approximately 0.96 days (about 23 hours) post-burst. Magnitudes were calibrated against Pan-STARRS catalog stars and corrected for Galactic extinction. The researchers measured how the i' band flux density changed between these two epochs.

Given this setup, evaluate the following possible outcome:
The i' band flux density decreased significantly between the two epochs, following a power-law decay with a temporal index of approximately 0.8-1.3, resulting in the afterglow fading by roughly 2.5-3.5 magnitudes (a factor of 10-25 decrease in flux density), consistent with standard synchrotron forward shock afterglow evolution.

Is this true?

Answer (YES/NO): NO